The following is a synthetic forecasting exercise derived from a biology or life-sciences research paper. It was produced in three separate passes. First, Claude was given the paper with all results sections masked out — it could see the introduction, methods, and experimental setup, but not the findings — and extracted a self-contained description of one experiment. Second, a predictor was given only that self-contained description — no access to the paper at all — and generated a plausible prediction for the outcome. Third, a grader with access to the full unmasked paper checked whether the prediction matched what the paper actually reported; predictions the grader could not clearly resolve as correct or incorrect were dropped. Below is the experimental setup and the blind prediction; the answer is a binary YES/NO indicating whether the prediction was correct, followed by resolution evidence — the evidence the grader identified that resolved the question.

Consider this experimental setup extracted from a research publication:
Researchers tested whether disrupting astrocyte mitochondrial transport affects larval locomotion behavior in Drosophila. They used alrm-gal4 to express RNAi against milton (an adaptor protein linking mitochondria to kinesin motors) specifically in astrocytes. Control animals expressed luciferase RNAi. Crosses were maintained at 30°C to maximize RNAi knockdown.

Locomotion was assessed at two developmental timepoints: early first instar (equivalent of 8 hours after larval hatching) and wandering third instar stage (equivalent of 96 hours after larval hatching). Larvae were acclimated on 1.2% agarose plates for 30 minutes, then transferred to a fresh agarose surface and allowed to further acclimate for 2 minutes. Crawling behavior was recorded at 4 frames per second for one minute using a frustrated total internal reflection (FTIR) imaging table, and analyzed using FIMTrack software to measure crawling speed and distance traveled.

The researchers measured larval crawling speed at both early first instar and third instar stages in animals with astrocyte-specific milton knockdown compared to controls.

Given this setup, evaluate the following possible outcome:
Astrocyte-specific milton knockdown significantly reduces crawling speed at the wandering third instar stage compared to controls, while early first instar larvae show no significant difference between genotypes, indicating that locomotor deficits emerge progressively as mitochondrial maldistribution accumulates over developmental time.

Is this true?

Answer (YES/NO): YES